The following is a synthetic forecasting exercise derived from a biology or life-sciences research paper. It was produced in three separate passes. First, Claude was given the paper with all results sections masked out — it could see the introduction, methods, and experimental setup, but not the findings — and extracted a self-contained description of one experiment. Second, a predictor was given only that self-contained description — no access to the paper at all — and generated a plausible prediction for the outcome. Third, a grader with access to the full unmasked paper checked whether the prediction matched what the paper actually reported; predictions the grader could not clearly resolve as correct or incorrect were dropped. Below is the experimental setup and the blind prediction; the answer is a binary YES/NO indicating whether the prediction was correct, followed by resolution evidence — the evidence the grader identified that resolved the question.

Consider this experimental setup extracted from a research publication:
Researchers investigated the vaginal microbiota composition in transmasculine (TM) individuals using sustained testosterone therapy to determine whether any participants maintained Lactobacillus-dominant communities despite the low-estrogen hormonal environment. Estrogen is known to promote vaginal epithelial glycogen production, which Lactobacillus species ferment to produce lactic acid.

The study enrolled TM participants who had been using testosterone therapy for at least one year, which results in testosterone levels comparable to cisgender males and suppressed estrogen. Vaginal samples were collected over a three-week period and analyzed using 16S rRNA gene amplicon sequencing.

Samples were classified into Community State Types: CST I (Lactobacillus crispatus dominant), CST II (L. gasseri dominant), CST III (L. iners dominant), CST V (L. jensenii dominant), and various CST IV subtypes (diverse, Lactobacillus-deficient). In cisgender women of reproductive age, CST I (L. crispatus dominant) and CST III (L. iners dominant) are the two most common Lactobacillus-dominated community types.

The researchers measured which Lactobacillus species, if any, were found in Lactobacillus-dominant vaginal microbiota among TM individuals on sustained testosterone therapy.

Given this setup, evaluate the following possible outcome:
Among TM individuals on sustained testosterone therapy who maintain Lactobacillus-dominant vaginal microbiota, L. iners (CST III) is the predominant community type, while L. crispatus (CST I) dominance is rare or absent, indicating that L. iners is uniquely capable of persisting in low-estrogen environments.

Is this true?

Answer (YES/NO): NO